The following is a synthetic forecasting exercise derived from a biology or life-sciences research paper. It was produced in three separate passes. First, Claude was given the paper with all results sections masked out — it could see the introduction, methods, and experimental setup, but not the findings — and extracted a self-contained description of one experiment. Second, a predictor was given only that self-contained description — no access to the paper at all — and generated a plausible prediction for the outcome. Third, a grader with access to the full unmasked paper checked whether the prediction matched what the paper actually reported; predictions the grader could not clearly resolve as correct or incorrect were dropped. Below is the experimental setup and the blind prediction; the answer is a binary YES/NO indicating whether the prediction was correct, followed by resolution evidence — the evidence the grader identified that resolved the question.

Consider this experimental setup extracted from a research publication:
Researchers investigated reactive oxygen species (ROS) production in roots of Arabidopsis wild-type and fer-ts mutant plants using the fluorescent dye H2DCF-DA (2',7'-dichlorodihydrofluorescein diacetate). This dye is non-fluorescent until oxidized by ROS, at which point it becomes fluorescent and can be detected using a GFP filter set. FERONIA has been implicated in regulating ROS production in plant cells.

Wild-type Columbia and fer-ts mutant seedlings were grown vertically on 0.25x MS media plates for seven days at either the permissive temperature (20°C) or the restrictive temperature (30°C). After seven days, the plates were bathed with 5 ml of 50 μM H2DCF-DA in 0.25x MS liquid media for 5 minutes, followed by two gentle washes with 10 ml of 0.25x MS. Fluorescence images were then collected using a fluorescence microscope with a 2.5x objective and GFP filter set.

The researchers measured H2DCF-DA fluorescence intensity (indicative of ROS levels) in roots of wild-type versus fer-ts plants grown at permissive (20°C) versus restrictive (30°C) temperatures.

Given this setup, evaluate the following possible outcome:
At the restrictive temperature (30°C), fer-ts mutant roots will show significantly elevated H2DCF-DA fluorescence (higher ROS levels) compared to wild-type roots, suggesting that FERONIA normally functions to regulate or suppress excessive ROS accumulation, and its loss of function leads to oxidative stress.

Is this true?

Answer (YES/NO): NO